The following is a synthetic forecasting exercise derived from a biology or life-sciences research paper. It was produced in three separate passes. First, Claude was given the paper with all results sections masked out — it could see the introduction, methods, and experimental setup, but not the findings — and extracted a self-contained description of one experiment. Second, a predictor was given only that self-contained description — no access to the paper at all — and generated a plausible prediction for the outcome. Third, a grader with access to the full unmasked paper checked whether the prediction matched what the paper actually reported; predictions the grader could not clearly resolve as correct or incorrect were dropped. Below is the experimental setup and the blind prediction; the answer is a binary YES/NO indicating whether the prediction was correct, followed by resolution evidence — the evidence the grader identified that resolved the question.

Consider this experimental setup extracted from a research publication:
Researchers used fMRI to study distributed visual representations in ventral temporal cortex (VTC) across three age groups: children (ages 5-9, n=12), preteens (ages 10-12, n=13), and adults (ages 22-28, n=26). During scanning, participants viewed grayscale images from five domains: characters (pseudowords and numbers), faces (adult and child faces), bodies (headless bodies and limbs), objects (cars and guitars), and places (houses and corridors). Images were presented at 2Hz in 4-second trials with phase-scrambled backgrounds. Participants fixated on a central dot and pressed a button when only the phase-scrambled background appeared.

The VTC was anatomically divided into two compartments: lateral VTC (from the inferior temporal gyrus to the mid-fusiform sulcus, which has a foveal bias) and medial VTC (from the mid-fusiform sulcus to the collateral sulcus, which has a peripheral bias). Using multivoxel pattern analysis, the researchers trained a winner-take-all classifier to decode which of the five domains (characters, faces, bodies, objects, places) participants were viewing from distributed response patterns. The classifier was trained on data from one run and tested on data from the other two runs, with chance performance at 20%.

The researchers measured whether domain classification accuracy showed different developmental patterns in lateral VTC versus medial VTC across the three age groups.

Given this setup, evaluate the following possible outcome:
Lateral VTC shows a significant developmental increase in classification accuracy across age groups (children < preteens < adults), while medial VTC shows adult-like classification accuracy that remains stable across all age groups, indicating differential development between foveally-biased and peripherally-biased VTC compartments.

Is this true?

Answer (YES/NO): NO